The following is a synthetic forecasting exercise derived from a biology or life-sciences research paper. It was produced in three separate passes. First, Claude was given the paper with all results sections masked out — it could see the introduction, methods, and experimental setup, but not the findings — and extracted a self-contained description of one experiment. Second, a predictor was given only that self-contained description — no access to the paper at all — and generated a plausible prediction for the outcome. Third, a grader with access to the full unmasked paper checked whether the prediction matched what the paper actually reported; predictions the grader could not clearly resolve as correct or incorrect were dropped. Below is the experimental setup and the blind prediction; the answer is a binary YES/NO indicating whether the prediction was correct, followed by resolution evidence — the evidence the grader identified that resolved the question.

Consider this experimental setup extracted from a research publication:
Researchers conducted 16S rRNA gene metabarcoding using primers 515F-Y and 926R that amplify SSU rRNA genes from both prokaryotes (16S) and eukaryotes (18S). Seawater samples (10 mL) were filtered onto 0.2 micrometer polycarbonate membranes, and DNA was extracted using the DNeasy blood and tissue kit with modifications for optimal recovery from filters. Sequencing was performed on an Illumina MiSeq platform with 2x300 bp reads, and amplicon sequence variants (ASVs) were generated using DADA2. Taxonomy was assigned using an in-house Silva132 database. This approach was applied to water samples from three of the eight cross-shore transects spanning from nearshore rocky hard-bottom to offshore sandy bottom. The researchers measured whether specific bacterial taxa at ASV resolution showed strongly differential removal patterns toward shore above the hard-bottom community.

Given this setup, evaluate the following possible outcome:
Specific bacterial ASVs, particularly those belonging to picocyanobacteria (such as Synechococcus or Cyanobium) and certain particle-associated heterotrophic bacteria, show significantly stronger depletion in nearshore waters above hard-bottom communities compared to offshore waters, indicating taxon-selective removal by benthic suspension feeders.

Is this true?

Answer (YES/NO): NO